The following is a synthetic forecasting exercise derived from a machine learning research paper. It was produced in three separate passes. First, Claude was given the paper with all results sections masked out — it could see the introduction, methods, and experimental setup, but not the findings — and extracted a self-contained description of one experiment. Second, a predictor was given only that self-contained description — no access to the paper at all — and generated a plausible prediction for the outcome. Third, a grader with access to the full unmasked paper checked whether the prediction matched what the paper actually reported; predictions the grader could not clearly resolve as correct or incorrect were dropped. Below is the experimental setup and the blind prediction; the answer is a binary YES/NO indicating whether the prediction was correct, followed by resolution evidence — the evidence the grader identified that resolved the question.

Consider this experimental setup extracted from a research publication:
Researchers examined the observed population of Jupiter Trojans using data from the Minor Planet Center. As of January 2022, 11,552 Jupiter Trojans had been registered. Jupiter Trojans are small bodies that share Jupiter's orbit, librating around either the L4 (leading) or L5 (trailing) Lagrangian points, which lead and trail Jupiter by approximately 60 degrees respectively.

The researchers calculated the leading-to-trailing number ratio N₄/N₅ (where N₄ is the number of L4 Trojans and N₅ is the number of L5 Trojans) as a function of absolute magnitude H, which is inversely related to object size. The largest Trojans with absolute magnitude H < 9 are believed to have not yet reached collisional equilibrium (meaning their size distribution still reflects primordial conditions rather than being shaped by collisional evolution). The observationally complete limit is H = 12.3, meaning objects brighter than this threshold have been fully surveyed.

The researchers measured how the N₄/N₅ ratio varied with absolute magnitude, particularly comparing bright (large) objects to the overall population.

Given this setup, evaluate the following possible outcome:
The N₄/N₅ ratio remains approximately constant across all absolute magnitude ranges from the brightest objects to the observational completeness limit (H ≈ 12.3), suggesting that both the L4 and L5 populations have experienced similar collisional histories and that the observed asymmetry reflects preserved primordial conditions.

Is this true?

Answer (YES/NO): NO